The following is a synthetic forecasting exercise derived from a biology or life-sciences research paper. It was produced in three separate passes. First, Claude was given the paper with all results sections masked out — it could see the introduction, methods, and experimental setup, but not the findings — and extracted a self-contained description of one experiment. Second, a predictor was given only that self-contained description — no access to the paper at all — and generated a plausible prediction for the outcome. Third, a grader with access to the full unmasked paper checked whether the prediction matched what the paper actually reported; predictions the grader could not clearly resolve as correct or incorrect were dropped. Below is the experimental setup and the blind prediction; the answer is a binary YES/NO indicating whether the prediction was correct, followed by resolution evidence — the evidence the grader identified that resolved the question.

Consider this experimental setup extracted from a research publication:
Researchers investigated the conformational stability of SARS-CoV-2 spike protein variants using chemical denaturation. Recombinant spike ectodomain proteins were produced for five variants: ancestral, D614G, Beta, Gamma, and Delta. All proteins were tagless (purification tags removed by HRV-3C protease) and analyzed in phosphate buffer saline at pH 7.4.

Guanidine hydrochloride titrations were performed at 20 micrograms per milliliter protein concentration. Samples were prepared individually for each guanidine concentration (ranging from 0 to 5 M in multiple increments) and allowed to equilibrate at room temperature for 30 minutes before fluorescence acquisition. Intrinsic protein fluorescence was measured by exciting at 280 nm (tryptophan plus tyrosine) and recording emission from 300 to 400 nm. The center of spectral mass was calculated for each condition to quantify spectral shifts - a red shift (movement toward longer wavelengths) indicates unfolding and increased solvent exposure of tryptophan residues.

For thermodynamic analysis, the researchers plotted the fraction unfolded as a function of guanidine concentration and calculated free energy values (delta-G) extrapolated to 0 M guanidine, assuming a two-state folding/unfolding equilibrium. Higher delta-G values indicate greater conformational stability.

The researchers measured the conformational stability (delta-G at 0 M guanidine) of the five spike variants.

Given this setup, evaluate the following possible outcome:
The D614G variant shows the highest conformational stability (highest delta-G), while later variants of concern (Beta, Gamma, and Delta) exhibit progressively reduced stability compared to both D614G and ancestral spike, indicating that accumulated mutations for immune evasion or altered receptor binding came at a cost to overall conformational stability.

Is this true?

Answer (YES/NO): NO